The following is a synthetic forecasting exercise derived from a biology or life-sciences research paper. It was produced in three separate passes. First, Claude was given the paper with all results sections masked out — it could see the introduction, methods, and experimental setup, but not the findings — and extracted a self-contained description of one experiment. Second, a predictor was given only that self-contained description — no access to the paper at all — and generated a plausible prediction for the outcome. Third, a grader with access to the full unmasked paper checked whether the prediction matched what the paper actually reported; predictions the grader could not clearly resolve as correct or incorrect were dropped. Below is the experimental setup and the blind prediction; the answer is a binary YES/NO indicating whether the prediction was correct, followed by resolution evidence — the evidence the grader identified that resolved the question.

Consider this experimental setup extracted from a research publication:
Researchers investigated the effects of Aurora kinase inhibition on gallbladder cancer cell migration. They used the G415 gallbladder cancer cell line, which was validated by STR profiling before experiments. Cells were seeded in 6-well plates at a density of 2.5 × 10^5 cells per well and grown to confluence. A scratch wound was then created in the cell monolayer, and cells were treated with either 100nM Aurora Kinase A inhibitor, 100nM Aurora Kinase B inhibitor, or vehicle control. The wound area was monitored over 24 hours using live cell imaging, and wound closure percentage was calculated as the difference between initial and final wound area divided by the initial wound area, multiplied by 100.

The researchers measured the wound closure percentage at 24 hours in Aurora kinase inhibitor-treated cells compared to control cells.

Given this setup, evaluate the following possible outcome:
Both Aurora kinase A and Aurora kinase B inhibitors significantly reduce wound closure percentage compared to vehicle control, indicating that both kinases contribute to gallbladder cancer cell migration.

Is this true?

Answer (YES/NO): YES